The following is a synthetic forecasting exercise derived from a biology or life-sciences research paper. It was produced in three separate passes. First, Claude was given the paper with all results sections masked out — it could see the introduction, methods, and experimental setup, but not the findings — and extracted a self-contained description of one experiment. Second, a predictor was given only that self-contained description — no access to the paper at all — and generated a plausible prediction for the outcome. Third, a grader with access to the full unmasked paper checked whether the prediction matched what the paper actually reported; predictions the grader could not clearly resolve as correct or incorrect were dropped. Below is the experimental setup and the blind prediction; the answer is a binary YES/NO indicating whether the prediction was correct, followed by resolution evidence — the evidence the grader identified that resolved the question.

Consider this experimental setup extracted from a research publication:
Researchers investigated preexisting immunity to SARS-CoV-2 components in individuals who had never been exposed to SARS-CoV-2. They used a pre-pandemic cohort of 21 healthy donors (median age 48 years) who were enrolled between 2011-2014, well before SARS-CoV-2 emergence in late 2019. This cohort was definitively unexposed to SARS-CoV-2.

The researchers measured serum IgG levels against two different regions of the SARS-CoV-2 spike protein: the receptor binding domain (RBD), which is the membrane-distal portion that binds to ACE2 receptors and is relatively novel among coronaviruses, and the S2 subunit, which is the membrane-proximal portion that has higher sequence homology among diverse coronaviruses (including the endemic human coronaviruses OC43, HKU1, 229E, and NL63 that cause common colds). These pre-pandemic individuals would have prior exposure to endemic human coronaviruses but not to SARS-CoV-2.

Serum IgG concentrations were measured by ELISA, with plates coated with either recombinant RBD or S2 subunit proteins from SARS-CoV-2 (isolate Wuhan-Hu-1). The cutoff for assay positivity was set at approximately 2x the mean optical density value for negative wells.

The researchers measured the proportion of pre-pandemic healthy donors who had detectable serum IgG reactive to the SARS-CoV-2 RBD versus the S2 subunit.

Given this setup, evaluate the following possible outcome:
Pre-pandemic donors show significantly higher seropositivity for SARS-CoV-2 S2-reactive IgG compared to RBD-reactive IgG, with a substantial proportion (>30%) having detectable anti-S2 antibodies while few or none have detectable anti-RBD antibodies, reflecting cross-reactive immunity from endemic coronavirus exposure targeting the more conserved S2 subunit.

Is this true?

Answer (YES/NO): YES